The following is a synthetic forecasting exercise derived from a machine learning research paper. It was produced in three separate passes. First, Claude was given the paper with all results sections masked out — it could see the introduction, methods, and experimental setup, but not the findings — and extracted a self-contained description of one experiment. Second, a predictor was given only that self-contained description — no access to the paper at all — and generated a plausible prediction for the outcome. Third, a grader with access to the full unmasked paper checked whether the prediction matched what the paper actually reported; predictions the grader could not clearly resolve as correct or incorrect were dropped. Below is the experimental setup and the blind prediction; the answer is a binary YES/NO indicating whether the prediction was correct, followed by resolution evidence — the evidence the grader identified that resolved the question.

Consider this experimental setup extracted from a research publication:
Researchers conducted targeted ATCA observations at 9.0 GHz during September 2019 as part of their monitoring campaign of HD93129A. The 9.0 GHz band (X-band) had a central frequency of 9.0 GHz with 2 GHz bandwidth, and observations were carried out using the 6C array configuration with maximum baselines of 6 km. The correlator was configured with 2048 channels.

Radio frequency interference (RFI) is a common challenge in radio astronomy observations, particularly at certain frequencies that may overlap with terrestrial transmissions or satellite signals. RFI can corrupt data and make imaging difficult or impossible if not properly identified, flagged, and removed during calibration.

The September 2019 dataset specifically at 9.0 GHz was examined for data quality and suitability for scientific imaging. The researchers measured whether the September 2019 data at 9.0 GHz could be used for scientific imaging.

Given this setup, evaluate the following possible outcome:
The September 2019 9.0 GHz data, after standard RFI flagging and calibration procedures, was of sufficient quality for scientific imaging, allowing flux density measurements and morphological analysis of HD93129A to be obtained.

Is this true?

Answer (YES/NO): NO